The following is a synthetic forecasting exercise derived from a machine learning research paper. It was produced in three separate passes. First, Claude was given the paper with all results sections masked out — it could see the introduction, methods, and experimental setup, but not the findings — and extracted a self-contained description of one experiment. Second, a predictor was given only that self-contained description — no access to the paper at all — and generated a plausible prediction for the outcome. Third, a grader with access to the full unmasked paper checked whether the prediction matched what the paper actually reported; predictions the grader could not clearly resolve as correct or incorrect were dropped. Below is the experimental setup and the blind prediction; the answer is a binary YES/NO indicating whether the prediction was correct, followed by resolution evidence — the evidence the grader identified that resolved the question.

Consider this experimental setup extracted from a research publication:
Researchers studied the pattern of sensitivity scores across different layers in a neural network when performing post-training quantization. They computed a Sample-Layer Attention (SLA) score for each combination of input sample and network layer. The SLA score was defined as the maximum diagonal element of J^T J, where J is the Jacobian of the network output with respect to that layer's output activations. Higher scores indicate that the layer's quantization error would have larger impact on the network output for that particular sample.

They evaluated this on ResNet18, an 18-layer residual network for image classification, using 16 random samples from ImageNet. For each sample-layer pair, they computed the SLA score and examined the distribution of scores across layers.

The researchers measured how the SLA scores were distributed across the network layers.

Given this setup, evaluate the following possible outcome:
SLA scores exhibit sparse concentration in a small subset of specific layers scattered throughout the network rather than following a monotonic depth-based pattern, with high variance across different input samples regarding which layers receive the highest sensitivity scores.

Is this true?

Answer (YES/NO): NO